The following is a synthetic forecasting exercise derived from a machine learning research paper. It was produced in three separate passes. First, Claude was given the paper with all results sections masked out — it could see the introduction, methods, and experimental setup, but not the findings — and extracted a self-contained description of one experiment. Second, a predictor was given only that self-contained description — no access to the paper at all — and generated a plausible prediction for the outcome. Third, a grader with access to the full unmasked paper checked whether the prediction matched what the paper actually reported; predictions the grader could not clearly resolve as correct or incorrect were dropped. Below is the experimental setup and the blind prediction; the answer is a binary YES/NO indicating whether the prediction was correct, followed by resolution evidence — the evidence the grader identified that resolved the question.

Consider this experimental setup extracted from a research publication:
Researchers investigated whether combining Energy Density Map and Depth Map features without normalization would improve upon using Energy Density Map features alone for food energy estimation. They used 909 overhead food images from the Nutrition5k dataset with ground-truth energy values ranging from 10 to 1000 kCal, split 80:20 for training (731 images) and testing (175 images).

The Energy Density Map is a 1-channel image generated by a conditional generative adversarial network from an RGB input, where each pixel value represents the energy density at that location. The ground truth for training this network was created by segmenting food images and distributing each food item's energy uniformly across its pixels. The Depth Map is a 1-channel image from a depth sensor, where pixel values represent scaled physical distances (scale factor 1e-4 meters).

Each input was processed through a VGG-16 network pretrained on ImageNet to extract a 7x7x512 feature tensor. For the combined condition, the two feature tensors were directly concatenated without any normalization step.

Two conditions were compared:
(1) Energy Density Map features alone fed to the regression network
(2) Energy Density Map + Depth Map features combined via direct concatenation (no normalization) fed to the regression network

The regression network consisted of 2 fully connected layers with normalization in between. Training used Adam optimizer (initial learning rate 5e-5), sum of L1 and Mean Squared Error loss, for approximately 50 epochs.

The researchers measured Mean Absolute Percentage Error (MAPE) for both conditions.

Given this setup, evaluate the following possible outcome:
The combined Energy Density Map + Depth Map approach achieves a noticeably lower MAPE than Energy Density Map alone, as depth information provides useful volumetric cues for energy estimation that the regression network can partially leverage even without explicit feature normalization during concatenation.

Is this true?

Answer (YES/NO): NO